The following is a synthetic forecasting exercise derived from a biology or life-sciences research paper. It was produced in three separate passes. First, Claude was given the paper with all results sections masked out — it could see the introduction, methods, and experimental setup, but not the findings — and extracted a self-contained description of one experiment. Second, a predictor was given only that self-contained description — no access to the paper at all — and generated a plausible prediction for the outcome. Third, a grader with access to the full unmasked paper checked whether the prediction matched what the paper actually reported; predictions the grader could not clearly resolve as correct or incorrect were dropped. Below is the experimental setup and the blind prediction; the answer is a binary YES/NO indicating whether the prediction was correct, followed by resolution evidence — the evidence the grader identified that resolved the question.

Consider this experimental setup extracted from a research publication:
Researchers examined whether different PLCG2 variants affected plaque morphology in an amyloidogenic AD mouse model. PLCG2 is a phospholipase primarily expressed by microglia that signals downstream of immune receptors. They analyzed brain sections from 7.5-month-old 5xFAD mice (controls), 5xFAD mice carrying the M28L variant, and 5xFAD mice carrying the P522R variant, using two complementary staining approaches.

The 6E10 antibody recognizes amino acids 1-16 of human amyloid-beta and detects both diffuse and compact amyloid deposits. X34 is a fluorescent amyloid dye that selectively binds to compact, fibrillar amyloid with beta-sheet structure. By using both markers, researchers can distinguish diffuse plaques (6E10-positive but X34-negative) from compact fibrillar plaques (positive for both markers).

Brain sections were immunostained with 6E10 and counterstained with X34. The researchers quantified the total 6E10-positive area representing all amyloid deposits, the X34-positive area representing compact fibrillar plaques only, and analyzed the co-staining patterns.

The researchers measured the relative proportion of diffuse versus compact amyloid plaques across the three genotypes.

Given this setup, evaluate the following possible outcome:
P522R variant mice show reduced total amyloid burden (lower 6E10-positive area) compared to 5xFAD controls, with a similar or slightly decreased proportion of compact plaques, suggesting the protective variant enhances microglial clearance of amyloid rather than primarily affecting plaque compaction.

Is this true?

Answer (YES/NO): NO